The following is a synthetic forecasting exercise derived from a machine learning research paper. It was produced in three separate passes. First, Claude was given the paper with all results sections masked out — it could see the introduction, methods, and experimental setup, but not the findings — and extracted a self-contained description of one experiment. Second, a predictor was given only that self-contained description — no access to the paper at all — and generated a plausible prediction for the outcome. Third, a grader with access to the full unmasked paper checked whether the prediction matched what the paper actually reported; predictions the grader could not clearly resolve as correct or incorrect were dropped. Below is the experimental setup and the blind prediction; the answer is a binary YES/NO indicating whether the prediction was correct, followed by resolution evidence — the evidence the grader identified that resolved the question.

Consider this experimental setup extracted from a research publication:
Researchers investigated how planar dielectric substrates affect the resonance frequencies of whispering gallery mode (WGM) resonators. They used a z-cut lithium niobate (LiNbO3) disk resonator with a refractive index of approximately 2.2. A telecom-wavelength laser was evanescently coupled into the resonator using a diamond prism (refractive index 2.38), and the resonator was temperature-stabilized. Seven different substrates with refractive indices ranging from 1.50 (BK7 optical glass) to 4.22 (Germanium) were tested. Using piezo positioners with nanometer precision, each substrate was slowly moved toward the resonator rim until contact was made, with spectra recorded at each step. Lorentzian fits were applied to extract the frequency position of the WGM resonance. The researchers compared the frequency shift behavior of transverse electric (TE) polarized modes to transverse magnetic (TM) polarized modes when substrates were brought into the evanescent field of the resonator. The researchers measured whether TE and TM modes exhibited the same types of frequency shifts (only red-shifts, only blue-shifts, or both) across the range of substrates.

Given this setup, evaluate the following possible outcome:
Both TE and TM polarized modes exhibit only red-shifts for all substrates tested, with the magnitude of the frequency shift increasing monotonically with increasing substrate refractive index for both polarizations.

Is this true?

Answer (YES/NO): NO